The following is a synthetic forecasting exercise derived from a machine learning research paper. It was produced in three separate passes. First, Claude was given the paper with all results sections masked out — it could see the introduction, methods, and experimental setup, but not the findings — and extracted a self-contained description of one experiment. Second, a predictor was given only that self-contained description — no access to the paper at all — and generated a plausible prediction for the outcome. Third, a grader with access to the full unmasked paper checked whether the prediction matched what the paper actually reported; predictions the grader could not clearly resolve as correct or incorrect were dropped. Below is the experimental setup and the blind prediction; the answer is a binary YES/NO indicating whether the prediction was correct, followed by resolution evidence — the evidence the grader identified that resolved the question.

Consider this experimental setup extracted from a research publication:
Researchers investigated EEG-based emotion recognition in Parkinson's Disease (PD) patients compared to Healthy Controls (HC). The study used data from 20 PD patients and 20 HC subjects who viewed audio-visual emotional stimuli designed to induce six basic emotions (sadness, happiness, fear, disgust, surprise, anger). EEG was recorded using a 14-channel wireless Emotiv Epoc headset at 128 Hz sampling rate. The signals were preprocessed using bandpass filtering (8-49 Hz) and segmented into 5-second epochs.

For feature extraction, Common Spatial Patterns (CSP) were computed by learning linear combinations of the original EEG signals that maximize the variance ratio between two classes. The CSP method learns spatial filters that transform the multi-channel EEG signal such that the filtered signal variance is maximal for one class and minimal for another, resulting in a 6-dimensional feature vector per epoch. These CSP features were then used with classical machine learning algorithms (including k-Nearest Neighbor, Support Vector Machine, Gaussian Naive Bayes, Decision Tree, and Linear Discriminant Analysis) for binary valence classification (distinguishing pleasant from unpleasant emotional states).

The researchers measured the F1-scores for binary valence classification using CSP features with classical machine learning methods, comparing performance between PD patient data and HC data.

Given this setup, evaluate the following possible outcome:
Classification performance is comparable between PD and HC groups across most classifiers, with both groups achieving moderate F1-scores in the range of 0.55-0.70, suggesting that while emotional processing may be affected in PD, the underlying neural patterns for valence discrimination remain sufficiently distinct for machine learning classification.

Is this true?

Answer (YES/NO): NO